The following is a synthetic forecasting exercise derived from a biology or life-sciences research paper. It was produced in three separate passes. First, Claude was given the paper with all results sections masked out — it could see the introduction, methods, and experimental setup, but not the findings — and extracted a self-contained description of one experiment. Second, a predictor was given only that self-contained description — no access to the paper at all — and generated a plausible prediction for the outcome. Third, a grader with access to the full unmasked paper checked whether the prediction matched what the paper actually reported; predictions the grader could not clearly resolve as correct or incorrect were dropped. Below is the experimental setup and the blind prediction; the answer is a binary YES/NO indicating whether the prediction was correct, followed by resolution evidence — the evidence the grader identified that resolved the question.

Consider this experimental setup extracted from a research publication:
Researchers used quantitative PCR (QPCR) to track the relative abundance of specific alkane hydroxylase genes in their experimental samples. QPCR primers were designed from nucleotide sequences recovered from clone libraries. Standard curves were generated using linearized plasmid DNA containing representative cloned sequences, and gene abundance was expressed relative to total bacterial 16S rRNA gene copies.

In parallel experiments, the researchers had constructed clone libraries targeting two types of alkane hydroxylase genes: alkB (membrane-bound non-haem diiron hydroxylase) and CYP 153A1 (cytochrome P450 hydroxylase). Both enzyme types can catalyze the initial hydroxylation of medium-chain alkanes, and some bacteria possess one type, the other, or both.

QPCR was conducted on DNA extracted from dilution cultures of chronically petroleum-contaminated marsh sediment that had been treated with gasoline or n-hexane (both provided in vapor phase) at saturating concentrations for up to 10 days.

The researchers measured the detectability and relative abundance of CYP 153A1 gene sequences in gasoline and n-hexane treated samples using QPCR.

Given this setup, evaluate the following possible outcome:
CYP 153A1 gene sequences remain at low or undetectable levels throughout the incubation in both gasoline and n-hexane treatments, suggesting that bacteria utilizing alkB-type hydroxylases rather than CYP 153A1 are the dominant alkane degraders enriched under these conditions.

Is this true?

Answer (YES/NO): YES